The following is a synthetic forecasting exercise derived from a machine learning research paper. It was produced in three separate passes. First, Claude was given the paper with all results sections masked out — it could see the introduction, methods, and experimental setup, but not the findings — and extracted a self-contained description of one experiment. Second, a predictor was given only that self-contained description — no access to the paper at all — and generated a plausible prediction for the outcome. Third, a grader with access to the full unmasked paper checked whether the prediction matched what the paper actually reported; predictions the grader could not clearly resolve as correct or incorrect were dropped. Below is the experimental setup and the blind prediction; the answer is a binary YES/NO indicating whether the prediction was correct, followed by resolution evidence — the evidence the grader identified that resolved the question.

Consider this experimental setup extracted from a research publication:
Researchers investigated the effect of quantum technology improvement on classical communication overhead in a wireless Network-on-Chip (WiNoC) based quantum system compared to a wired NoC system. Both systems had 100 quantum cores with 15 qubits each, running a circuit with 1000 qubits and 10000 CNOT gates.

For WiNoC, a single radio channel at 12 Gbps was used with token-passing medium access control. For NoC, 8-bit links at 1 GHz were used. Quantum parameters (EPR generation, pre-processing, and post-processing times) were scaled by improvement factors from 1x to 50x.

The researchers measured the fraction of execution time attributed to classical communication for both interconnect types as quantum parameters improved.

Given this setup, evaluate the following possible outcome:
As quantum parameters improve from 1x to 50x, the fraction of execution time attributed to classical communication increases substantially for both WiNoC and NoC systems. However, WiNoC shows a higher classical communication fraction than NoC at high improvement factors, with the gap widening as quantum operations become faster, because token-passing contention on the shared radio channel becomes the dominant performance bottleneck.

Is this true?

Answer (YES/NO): YES